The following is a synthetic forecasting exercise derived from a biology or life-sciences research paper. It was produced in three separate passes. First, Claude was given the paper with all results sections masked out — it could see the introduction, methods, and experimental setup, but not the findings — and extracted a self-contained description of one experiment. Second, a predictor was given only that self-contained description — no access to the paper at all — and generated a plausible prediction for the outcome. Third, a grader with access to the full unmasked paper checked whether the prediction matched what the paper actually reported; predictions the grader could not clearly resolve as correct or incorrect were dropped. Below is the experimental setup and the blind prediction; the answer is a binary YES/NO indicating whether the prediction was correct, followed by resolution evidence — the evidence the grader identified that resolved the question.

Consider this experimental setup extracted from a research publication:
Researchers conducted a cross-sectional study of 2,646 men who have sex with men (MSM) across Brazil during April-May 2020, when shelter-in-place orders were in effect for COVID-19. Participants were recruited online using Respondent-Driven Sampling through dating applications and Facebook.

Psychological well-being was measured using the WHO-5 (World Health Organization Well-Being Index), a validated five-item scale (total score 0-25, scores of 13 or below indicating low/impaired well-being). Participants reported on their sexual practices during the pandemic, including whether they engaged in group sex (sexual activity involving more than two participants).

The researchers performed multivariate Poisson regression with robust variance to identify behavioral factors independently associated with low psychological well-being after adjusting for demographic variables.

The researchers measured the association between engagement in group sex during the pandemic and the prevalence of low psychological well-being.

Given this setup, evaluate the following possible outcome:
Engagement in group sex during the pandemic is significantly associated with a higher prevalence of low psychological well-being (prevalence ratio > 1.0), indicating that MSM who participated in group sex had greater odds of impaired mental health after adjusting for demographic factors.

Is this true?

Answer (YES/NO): YES